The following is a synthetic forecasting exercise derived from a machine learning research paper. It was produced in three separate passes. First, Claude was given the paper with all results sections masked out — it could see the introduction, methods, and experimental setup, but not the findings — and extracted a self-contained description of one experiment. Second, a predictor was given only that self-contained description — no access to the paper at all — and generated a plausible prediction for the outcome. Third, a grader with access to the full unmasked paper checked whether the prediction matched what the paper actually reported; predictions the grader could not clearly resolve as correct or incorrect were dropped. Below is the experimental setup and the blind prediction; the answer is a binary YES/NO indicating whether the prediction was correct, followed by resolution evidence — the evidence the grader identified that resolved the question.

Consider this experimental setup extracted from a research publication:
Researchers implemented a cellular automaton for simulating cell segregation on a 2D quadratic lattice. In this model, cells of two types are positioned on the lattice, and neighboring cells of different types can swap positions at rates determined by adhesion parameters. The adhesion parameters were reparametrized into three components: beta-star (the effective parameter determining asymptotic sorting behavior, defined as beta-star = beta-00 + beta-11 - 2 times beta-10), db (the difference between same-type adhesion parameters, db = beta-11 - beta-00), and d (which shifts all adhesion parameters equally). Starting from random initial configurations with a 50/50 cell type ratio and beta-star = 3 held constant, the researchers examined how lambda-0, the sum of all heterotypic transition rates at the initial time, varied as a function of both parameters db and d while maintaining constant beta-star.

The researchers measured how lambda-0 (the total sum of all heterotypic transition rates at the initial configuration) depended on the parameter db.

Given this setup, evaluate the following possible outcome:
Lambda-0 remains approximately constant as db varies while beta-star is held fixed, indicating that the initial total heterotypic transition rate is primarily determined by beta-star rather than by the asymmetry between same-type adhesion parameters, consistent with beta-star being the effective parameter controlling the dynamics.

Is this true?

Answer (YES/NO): NO